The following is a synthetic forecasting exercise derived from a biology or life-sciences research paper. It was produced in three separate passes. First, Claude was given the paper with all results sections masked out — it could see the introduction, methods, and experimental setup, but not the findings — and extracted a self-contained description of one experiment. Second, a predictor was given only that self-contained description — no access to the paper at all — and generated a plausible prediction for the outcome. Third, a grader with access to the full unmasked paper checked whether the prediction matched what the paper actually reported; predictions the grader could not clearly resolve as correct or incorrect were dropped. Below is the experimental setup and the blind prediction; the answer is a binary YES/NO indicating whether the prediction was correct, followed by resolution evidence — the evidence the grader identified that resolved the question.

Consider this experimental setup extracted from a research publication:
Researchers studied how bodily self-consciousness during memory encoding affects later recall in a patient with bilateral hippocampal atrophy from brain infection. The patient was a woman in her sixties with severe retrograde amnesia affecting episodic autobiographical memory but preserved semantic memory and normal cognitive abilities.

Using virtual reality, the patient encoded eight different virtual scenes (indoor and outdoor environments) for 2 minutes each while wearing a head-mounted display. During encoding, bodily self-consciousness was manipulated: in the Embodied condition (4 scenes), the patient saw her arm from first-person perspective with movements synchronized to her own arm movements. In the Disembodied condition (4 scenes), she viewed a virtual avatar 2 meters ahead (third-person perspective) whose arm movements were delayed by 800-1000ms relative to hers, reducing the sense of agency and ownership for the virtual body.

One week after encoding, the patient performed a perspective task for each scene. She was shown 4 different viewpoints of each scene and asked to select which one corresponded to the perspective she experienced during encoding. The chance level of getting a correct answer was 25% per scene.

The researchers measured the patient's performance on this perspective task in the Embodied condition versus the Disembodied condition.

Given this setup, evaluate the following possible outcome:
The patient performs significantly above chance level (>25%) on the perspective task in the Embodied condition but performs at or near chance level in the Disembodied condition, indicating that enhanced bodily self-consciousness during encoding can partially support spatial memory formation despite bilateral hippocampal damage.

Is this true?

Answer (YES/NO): NO